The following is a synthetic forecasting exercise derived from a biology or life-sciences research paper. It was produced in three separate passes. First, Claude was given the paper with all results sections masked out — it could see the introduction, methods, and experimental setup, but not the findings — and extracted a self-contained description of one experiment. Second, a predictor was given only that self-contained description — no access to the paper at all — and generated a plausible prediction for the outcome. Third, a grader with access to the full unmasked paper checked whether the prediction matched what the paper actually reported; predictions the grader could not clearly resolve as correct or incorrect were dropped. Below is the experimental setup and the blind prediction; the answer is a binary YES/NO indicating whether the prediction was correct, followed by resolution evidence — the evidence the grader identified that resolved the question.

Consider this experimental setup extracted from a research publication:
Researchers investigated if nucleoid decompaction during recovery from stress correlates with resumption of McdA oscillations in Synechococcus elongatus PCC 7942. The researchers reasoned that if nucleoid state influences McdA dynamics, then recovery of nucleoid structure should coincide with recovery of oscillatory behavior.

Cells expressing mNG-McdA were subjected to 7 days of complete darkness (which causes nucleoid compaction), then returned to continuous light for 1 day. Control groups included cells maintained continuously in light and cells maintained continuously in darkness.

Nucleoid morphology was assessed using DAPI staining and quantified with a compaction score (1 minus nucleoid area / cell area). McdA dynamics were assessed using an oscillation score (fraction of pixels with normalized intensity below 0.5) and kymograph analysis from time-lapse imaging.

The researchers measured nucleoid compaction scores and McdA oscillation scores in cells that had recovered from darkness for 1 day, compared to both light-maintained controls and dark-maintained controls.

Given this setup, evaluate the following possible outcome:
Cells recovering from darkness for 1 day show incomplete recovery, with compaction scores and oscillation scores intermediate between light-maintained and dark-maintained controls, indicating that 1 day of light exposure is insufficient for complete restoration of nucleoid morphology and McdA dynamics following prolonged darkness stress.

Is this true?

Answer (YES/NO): NO